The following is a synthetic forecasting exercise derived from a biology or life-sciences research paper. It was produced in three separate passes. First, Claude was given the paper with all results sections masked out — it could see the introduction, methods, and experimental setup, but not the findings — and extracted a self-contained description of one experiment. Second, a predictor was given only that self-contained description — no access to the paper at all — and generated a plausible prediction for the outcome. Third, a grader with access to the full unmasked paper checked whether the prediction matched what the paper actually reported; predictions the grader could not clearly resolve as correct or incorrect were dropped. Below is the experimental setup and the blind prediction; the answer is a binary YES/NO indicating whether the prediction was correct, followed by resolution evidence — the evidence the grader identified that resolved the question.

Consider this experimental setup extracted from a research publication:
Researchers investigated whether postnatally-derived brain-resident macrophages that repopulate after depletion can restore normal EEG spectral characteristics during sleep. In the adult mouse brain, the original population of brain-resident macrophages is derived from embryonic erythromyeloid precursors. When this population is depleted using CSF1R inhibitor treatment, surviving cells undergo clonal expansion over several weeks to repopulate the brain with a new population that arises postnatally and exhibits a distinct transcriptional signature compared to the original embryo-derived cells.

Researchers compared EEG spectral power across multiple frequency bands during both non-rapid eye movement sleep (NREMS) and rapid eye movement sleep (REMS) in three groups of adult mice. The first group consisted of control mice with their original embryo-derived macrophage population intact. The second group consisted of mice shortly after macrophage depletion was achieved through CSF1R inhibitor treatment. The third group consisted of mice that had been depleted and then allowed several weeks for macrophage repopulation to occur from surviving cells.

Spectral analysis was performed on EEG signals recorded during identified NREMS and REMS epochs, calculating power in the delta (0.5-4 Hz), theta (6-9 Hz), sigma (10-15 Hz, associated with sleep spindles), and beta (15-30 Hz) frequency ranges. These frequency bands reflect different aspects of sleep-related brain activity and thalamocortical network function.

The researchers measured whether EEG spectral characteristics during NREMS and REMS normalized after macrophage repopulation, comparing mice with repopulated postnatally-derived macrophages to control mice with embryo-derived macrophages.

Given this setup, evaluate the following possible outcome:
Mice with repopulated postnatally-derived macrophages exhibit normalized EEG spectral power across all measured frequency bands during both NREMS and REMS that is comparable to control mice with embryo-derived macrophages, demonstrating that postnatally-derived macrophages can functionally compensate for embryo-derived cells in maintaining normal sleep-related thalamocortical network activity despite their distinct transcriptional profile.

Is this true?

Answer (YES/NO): NO